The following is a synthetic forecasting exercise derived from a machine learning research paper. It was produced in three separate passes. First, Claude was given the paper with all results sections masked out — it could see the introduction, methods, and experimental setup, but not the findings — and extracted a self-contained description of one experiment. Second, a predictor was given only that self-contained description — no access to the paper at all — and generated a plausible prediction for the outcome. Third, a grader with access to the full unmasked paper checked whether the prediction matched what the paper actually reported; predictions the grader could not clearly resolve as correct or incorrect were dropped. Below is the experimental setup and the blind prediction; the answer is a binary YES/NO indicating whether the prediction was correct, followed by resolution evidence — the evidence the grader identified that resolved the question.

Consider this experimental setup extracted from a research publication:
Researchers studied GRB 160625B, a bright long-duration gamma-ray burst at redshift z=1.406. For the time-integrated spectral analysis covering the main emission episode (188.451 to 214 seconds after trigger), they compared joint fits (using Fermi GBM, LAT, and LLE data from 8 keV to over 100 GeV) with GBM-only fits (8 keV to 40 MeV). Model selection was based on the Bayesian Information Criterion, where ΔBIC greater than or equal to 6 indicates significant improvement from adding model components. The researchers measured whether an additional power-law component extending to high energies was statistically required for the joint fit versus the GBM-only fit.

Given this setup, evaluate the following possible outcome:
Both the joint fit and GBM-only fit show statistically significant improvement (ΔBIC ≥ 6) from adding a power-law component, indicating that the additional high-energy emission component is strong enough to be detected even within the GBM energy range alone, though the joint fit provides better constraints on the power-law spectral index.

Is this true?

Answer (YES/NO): NO